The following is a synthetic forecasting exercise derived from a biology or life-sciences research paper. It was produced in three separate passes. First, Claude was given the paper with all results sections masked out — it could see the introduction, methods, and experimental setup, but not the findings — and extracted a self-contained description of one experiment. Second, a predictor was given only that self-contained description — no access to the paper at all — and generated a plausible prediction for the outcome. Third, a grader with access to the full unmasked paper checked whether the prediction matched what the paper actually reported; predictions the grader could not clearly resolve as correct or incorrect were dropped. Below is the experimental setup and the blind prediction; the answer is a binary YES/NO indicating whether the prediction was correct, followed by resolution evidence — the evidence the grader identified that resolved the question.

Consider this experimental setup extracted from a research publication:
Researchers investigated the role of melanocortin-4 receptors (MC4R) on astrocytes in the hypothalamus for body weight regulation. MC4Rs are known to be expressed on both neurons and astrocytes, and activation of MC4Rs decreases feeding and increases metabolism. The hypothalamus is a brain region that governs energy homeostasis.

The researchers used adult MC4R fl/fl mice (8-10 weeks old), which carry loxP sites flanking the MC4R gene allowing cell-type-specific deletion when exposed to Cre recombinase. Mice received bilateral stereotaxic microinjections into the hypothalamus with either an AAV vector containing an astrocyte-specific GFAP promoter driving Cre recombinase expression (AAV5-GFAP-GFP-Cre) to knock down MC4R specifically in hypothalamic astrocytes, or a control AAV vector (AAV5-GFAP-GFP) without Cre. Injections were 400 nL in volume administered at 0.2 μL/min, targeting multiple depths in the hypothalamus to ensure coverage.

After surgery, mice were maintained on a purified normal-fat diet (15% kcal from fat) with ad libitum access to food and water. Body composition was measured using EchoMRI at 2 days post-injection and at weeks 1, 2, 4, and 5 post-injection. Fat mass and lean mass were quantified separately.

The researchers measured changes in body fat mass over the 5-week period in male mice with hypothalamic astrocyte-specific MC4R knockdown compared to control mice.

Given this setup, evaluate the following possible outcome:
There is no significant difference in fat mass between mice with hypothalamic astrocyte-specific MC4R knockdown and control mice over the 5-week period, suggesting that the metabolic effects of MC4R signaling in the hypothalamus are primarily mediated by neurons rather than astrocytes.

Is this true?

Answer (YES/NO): NO